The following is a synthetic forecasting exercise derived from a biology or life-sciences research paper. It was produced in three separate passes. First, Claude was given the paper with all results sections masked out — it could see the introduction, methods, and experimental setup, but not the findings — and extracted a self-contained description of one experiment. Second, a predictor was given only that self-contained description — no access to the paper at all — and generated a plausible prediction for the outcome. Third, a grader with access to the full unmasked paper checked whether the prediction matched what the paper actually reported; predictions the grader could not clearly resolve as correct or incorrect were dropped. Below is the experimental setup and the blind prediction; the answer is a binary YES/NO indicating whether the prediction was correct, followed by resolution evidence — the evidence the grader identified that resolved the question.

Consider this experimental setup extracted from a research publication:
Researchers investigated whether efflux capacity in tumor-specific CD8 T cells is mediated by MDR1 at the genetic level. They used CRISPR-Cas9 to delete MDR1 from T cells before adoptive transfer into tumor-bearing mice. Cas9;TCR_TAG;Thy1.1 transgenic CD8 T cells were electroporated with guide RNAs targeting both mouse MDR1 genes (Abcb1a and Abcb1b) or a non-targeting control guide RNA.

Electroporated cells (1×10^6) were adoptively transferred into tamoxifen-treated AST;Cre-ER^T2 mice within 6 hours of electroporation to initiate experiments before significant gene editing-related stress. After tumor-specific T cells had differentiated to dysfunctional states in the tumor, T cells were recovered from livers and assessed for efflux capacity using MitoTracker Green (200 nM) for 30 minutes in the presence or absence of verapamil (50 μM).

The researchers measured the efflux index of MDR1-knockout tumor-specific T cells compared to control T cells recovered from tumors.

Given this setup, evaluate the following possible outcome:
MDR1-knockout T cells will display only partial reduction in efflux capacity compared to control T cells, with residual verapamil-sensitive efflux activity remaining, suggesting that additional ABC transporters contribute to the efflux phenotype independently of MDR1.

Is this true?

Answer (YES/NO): NO